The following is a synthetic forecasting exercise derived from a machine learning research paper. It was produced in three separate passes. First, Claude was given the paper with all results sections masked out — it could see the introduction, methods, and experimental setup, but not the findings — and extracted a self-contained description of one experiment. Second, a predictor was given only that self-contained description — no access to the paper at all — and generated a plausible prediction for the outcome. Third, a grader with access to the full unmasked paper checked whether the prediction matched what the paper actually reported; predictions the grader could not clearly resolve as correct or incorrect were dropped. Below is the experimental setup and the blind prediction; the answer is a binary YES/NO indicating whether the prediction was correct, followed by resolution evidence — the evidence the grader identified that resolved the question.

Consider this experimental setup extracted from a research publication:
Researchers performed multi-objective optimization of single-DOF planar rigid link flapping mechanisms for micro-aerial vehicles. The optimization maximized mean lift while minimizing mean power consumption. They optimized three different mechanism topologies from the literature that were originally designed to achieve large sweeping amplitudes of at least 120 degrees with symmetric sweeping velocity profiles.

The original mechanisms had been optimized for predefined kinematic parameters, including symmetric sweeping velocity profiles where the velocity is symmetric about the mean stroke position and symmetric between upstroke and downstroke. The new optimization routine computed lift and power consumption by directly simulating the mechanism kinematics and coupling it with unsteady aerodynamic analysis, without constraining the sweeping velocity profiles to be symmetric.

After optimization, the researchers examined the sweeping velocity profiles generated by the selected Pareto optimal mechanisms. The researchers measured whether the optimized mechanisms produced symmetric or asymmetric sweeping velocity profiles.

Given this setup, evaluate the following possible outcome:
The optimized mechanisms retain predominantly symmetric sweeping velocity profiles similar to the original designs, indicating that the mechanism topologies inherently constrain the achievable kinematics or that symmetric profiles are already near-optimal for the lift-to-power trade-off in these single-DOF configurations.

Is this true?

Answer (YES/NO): NO